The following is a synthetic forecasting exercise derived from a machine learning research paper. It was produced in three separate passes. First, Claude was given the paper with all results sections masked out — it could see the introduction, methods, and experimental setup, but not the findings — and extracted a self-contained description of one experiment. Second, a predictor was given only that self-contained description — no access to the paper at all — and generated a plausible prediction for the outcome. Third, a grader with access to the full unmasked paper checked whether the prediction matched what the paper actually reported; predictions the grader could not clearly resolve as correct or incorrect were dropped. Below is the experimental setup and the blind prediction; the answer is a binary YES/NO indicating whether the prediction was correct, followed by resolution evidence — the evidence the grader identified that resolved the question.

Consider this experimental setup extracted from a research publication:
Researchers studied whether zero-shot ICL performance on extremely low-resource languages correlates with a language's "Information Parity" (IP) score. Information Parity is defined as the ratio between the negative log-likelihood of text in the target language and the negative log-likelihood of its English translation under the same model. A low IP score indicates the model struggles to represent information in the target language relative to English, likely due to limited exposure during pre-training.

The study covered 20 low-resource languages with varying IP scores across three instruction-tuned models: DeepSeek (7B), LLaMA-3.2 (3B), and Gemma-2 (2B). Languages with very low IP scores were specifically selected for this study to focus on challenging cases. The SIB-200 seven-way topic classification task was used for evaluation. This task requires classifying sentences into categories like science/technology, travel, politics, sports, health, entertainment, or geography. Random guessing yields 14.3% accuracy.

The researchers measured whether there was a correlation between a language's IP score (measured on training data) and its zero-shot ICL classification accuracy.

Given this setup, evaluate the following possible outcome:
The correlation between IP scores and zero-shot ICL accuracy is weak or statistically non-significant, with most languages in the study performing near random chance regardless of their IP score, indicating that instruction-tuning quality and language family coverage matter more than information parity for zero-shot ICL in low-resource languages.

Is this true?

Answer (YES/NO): NO